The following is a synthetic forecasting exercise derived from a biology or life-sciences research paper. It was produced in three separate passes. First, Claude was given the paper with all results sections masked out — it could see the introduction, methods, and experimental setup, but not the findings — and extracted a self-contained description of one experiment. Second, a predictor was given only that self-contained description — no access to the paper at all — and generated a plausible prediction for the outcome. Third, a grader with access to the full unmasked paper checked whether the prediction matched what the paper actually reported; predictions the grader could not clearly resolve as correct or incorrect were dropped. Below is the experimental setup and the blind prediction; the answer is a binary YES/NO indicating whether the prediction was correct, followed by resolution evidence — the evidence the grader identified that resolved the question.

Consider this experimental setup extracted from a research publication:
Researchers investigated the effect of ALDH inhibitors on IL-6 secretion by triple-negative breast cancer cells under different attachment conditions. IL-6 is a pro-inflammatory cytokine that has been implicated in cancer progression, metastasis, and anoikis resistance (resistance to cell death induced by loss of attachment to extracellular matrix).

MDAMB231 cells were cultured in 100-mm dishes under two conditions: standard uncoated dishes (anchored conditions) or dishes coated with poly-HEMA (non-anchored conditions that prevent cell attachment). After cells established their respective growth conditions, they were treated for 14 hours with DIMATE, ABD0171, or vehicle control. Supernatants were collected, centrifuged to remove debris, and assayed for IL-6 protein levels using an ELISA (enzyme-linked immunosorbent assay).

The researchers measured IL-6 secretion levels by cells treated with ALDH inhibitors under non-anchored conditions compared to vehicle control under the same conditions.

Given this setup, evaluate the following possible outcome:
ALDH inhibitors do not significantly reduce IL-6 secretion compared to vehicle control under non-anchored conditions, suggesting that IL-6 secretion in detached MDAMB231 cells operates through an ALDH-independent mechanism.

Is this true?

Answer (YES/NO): NO